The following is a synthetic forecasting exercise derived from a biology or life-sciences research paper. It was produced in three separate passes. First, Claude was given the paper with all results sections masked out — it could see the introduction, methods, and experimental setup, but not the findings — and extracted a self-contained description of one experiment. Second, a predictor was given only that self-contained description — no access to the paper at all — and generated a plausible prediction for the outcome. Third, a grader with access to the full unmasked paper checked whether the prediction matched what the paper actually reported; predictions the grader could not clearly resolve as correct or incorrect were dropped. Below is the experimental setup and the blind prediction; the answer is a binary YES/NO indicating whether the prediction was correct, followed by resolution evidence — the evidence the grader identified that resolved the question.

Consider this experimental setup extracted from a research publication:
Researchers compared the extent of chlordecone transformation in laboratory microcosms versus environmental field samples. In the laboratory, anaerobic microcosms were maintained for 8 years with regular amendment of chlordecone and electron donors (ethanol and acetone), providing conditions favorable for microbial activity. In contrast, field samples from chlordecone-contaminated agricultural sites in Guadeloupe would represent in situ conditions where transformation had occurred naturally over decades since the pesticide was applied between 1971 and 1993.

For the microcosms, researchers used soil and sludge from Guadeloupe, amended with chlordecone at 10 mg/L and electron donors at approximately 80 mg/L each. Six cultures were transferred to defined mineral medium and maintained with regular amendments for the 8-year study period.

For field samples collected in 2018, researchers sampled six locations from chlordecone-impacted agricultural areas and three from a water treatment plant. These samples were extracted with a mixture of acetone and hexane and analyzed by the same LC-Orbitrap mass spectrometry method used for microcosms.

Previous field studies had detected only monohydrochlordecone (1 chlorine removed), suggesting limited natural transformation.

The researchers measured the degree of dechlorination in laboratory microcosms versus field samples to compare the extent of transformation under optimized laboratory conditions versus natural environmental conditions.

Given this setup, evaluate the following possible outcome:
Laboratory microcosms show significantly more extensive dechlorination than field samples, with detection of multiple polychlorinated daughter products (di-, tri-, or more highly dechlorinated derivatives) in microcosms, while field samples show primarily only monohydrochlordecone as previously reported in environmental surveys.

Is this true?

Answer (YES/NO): NO